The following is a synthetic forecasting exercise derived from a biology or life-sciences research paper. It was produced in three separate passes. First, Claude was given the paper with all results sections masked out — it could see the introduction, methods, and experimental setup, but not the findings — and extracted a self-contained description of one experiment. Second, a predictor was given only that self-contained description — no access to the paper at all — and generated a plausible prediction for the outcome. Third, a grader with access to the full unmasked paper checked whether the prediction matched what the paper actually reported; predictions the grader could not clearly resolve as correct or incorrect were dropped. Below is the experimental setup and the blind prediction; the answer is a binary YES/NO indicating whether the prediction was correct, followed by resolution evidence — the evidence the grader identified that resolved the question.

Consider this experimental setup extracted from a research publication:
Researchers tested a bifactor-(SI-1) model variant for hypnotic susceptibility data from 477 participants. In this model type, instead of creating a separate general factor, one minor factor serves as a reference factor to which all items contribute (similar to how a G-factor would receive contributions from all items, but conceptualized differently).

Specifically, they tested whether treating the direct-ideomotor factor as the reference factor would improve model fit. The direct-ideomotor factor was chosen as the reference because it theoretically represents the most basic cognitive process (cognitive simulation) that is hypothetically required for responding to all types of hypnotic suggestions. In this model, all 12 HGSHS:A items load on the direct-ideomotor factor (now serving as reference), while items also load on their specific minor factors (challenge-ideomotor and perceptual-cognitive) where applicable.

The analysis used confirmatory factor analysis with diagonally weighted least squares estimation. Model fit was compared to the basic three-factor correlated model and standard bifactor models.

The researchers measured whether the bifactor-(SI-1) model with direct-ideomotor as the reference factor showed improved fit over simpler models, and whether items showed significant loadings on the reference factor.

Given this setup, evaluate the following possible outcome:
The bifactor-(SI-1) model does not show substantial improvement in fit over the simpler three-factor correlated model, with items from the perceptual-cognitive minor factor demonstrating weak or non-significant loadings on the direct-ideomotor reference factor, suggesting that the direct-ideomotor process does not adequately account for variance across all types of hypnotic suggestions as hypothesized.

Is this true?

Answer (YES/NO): NO